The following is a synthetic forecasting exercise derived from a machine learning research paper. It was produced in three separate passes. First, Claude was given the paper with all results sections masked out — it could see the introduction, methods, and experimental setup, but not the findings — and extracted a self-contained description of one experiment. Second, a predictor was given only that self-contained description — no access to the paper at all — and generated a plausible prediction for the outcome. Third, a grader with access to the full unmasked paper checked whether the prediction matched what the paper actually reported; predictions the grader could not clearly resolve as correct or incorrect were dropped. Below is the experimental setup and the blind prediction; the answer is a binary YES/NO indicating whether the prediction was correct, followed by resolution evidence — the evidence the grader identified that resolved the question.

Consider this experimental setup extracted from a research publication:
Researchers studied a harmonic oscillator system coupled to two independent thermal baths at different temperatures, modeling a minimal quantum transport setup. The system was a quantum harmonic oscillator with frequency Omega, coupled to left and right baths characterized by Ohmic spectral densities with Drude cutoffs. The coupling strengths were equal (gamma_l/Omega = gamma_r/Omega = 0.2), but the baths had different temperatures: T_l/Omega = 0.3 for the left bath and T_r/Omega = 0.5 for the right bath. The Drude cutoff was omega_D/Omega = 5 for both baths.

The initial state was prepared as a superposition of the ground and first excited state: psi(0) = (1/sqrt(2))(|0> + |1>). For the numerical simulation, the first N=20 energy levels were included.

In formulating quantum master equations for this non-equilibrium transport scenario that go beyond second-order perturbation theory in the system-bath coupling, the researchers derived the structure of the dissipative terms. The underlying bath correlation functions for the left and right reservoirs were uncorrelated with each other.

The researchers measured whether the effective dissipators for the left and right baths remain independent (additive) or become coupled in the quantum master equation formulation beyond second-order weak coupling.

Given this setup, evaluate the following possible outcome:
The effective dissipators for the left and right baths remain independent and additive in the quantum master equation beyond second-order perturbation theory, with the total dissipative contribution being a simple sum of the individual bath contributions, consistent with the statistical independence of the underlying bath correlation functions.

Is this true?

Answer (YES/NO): NO